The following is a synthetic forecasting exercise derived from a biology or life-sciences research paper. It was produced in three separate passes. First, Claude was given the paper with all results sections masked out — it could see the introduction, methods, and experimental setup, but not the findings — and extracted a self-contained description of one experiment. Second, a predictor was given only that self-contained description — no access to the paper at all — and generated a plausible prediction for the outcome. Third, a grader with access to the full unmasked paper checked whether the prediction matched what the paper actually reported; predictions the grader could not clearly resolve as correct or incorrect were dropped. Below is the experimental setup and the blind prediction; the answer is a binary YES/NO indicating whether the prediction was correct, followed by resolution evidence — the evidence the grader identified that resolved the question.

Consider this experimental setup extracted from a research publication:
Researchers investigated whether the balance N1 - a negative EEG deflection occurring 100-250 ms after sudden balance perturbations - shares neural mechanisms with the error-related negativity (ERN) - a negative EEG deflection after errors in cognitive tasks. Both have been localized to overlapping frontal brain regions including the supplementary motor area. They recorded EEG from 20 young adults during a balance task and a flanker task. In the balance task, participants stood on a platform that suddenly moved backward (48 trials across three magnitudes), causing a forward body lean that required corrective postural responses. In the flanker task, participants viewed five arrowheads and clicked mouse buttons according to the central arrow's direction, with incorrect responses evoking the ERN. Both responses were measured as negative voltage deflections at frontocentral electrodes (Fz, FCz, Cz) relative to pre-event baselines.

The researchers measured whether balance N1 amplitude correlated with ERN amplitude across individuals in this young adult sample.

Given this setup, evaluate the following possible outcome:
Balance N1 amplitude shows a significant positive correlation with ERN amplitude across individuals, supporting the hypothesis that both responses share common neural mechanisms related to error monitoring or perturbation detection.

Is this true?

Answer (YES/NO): YES